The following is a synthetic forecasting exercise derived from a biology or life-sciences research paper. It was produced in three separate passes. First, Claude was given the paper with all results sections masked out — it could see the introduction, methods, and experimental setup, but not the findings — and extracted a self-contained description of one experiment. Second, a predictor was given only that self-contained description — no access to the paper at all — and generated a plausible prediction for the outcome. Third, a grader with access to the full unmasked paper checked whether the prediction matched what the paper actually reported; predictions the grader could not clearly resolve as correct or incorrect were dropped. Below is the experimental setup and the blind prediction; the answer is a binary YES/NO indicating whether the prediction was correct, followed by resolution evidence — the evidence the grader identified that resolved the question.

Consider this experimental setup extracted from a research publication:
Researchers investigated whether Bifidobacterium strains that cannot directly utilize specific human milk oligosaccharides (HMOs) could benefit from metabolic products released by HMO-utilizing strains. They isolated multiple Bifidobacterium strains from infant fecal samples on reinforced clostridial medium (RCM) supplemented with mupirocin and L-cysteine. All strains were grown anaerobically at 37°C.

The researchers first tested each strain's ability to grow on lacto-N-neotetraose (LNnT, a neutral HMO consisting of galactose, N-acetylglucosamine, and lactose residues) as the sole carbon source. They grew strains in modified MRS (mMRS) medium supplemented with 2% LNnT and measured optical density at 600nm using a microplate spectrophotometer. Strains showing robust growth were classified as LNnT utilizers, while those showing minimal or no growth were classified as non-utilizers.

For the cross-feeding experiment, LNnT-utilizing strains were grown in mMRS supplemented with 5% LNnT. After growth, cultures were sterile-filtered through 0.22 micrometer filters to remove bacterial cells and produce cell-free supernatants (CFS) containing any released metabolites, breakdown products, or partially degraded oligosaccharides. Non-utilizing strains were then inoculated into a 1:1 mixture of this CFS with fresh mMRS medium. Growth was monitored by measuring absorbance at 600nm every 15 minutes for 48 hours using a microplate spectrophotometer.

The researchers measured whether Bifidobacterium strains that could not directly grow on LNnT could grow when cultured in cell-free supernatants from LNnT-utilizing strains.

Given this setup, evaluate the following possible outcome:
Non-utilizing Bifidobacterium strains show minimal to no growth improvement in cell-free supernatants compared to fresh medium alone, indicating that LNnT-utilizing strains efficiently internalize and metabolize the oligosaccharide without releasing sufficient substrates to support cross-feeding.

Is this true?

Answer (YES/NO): NO